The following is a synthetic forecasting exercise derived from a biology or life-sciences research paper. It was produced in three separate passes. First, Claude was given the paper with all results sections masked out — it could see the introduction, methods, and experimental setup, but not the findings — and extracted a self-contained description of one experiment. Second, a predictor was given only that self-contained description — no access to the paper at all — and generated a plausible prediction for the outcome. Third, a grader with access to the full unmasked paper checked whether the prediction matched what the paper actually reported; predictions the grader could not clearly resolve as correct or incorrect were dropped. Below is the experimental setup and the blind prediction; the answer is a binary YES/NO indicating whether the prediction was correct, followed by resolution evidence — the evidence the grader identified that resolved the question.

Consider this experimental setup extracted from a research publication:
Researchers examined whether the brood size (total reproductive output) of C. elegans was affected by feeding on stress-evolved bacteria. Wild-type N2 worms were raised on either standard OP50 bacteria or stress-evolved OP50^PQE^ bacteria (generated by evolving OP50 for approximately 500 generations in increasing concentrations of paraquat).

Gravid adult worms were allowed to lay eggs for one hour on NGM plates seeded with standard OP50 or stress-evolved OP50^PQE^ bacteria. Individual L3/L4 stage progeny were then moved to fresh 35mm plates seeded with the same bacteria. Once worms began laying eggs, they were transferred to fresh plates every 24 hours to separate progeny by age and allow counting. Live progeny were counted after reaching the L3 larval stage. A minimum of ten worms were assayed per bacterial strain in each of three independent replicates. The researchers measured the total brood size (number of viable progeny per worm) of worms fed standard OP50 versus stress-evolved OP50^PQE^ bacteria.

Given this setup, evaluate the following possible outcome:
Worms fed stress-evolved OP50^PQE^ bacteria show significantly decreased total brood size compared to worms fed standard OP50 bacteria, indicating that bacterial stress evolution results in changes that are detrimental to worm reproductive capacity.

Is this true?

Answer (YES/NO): NO